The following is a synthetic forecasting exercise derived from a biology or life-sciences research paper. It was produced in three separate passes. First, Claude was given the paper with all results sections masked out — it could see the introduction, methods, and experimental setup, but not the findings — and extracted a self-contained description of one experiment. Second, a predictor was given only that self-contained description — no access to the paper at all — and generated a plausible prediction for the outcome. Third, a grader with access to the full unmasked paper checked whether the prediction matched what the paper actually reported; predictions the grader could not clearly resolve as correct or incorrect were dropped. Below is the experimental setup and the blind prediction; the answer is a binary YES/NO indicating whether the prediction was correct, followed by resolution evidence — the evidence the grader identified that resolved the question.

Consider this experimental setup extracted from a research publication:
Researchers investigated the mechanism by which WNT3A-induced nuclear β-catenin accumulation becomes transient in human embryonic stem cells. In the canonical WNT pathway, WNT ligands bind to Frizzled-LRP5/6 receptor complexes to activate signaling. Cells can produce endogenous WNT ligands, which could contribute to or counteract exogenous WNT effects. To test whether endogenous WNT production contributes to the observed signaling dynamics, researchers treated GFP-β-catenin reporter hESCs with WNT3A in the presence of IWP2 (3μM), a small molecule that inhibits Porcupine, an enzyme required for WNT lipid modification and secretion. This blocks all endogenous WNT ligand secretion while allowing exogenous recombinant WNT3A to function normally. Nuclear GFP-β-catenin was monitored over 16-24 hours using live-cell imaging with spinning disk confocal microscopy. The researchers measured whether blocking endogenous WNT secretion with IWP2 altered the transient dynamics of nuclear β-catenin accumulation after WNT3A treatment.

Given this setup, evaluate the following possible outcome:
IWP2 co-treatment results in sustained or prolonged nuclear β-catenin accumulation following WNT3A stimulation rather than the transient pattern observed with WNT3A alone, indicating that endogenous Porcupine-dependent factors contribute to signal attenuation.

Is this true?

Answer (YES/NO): NO